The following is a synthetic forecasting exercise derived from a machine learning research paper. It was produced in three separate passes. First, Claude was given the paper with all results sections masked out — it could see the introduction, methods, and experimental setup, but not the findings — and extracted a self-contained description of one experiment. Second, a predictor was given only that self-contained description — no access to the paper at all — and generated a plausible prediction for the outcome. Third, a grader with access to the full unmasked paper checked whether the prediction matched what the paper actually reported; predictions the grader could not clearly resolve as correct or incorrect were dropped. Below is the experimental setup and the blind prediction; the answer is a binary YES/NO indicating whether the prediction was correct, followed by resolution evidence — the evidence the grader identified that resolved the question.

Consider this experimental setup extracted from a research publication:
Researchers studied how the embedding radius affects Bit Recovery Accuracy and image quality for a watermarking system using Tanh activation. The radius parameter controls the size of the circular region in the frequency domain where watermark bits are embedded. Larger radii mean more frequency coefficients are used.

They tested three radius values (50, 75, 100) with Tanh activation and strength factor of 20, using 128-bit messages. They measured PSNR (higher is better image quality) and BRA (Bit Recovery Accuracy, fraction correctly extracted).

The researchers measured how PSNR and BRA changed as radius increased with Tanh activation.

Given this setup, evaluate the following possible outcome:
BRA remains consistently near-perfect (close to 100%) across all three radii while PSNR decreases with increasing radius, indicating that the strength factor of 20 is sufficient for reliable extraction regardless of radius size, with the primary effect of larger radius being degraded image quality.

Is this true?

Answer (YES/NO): NO